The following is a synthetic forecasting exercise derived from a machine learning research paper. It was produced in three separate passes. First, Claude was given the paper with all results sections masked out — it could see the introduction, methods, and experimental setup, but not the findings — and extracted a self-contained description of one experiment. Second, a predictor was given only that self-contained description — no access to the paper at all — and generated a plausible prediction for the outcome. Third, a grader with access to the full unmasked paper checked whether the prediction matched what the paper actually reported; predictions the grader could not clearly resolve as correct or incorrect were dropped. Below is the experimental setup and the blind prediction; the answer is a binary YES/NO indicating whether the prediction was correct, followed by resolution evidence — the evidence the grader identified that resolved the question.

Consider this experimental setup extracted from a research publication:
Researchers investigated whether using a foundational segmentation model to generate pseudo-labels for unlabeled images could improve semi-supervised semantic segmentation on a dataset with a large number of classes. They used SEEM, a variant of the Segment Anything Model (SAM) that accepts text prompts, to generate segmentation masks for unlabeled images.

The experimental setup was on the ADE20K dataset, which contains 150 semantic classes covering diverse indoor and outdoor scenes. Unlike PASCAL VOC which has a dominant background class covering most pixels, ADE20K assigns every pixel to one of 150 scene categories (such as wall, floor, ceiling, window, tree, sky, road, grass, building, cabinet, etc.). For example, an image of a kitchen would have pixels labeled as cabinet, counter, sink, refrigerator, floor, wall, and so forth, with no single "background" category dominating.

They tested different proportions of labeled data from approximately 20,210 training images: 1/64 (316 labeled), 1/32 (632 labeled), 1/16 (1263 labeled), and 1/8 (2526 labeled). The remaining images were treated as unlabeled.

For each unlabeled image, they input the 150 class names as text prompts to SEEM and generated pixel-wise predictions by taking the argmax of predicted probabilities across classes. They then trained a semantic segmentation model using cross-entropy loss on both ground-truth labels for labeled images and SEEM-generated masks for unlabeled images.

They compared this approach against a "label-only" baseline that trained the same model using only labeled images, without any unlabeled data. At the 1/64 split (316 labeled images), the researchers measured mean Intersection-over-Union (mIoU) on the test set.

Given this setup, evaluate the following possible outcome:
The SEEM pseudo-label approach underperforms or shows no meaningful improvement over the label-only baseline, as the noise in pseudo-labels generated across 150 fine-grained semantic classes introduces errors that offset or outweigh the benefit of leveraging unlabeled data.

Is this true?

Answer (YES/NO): NO